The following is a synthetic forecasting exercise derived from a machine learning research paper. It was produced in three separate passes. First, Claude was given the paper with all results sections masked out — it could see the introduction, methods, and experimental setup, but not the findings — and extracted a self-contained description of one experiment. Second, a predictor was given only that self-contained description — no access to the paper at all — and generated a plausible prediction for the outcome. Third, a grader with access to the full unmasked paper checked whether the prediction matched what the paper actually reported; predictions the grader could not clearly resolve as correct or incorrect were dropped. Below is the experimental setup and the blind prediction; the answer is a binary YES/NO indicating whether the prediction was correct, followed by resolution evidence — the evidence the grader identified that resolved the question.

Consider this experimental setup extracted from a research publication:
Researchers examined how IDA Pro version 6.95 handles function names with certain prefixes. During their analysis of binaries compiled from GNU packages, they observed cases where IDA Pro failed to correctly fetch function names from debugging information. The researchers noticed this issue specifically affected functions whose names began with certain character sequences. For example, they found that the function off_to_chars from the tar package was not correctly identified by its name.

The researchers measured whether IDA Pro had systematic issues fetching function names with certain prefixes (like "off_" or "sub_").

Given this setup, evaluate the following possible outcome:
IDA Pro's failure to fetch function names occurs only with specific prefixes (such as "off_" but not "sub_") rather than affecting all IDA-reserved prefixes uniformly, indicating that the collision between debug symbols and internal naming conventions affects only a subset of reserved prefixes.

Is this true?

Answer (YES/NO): NO